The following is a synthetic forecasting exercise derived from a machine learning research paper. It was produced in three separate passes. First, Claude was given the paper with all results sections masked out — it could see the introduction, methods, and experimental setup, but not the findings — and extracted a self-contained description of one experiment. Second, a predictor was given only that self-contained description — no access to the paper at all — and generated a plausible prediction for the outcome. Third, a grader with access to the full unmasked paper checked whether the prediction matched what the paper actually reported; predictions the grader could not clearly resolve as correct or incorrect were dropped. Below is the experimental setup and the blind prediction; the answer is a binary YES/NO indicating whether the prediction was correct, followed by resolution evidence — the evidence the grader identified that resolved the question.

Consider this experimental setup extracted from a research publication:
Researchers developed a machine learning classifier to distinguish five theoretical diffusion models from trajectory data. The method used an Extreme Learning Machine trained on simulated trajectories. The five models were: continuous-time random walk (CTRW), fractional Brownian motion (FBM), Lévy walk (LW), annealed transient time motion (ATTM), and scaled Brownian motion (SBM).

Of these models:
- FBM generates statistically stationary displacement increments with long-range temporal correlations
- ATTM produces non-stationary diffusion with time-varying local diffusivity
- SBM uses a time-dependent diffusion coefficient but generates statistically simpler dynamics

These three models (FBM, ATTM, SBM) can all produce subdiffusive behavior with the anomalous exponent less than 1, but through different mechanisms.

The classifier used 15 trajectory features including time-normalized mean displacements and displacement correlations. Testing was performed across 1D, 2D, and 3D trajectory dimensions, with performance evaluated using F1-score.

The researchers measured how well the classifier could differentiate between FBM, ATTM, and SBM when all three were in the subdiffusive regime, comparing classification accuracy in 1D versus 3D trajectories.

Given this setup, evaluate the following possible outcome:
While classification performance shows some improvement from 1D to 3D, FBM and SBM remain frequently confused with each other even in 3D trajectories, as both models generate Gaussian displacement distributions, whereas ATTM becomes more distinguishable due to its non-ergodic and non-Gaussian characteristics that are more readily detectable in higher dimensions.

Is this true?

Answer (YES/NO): NO